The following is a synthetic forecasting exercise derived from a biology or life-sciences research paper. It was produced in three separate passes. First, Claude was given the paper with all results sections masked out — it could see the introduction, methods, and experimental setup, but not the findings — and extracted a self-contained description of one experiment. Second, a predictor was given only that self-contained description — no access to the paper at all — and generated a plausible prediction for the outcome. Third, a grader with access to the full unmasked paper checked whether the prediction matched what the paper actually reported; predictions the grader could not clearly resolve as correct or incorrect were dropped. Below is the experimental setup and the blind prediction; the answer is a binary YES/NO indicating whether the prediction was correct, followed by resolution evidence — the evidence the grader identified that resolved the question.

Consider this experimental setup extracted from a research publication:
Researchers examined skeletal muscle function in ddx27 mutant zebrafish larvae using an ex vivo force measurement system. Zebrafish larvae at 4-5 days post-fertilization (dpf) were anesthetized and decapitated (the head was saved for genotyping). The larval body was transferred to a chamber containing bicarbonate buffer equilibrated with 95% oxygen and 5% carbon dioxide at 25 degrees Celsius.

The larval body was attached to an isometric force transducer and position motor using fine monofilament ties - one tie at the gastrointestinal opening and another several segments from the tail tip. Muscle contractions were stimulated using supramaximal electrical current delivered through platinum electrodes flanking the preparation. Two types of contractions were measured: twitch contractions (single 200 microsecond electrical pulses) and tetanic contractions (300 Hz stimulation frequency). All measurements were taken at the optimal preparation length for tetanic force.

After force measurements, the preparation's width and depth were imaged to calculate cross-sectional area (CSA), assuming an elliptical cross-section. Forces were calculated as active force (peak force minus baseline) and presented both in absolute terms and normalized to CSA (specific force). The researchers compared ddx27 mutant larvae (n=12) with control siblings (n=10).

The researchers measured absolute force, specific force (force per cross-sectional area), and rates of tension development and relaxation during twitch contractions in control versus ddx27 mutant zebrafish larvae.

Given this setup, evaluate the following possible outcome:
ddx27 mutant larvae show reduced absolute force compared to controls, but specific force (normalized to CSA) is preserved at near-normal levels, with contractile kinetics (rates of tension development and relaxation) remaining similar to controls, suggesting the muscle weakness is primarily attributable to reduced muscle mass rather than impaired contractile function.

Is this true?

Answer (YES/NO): NO